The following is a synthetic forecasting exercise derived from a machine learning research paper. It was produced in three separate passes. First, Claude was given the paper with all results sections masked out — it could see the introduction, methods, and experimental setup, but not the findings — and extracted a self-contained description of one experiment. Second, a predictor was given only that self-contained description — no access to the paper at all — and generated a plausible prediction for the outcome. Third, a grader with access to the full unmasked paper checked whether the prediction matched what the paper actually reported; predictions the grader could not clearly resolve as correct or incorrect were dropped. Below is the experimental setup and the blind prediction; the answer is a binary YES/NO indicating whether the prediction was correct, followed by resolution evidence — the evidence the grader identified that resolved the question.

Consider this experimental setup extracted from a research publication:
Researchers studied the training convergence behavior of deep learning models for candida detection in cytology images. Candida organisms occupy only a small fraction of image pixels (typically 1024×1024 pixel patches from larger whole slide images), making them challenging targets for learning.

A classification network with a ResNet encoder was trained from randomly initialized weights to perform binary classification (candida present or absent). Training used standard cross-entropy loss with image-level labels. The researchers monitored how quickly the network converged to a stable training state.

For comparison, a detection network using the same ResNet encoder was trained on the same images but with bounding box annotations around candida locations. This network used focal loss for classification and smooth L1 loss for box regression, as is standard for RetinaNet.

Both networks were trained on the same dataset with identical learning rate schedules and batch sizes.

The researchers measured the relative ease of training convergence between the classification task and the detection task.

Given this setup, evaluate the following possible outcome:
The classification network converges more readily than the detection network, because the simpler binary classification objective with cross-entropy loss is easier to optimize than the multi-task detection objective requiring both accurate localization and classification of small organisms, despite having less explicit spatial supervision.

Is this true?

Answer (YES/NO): YES